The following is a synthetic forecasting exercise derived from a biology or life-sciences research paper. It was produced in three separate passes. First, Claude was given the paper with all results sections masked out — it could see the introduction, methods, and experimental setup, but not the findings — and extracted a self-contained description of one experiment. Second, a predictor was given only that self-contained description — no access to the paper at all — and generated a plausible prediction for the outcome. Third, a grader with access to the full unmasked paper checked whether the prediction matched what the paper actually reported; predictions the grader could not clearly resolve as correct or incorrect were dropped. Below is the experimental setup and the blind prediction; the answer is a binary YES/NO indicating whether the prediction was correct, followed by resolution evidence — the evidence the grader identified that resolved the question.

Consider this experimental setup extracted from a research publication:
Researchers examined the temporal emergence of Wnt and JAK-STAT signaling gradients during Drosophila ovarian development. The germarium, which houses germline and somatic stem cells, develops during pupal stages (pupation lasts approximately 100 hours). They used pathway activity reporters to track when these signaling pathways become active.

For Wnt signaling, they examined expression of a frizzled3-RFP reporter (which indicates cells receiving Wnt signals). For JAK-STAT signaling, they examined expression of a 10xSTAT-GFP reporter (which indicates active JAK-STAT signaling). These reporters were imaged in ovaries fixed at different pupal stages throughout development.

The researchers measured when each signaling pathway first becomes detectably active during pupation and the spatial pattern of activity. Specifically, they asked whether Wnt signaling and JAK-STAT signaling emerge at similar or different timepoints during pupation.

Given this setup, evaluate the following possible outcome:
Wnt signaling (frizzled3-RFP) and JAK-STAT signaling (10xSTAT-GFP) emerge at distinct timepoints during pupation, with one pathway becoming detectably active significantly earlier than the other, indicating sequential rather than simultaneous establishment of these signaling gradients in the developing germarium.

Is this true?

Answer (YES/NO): YES